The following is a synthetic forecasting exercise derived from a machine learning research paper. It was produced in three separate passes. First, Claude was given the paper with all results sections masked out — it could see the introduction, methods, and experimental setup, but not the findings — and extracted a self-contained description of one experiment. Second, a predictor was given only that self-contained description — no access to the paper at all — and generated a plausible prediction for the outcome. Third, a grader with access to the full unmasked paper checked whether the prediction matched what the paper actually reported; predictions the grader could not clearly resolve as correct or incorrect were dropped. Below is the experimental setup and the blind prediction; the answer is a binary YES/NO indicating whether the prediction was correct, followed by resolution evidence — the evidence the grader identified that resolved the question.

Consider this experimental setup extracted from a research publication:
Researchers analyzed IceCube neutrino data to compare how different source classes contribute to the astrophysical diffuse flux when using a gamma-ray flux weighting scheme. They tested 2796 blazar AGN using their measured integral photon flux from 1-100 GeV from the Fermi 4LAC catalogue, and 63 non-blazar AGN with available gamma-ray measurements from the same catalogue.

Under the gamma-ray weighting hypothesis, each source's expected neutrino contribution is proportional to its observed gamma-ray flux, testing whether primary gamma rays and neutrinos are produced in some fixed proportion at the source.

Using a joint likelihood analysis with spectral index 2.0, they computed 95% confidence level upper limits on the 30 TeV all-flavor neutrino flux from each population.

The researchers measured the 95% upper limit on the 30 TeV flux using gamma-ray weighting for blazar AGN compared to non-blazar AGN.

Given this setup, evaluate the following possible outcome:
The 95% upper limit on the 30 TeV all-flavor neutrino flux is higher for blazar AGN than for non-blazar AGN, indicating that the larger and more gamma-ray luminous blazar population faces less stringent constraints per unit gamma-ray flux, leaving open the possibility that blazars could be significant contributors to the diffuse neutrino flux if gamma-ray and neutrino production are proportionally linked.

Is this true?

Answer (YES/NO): YES